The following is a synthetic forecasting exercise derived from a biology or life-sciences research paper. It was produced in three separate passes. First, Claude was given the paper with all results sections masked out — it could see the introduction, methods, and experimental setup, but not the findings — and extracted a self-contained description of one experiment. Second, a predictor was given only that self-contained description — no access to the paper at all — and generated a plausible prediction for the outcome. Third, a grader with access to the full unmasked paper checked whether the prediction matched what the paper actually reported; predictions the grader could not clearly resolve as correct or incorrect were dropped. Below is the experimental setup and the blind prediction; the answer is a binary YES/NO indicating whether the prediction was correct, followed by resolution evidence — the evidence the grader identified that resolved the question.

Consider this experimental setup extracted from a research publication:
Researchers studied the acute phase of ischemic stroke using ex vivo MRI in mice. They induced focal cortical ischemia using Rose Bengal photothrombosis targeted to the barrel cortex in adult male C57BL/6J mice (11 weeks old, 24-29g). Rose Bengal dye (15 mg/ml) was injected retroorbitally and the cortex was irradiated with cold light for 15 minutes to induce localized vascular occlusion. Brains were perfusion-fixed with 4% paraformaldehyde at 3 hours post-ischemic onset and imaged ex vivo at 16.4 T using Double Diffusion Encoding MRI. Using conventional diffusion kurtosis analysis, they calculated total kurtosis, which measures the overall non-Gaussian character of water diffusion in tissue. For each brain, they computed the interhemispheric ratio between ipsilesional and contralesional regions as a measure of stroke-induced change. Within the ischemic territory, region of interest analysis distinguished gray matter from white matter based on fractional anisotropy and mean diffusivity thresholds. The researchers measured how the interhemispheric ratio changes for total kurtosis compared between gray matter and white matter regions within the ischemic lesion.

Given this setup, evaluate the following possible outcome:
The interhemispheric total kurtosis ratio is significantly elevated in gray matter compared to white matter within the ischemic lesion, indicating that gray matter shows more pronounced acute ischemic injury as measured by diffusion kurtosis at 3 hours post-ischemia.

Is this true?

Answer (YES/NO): NO